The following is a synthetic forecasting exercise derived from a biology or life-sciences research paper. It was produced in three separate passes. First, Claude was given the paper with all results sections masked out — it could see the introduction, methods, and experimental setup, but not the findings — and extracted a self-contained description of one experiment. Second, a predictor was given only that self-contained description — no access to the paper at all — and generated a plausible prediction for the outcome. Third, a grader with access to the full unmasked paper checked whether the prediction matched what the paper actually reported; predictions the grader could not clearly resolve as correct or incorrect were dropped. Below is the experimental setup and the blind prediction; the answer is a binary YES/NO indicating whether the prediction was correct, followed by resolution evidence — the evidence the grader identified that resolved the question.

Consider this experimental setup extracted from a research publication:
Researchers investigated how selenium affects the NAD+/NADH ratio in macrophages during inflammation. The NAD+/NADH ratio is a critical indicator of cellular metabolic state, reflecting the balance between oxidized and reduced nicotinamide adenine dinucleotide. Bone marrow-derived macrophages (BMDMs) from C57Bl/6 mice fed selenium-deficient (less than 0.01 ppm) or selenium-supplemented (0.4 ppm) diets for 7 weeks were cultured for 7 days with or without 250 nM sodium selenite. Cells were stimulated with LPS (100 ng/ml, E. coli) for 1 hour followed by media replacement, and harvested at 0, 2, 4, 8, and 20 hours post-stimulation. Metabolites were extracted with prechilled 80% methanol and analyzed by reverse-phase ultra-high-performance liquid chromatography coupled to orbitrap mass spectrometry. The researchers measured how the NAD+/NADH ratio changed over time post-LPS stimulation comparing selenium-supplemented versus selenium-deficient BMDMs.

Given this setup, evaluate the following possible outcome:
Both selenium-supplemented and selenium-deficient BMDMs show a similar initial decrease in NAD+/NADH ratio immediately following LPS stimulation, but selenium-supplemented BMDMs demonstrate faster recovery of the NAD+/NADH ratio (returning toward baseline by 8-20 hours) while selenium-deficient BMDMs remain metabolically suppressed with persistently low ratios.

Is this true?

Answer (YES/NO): NO